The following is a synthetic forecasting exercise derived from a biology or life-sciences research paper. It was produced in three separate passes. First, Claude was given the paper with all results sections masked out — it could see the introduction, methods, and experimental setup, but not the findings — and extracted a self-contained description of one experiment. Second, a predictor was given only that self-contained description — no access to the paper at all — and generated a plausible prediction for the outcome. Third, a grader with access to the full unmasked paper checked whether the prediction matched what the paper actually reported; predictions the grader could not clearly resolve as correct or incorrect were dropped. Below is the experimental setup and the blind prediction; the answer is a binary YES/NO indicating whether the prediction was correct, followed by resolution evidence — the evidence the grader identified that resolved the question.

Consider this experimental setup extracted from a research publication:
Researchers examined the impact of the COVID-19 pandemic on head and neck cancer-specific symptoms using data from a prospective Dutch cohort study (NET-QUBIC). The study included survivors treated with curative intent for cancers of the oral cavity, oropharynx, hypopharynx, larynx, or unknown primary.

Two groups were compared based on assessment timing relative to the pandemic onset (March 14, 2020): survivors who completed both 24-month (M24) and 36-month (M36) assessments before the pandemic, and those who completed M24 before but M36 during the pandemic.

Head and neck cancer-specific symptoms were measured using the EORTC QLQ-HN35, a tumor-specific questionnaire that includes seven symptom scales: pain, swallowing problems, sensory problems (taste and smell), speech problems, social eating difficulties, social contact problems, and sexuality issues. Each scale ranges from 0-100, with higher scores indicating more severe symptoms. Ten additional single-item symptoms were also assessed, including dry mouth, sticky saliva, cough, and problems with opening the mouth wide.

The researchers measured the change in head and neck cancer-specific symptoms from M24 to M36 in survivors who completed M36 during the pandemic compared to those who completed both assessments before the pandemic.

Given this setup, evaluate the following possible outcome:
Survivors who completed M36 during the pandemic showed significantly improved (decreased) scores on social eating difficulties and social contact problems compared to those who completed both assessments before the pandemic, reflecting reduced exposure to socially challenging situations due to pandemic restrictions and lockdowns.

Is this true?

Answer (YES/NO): NO